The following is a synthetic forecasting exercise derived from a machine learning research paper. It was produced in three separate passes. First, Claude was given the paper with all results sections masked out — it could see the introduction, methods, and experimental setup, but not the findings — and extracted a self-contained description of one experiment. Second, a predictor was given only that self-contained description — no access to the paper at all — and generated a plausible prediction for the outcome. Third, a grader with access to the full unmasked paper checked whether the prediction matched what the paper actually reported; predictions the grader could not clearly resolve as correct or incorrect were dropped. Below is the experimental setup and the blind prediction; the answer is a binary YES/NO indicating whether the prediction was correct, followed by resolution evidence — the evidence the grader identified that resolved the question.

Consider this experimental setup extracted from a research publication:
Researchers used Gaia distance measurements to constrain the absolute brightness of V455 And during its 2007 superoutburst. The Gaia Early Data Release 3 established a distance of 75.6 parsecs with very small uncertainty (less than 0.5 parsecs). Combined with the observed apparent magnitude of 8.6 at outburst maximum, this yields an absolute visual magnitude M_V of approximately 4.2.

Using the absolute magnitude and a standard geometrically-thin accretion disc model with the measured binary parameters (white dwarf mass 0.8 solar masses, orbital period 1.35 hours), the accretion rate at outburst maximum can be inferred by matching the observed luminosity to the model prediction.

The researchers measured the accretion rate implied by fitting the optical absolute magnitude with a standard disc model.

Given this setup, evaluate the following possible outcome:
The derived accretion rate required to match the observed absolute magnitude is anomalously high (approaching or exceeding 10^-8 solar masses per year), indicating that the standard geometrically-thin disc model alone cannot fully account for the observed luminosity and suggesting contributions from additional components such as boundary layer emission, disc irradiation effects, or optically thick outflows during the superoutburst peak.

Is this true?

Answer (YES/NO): NO